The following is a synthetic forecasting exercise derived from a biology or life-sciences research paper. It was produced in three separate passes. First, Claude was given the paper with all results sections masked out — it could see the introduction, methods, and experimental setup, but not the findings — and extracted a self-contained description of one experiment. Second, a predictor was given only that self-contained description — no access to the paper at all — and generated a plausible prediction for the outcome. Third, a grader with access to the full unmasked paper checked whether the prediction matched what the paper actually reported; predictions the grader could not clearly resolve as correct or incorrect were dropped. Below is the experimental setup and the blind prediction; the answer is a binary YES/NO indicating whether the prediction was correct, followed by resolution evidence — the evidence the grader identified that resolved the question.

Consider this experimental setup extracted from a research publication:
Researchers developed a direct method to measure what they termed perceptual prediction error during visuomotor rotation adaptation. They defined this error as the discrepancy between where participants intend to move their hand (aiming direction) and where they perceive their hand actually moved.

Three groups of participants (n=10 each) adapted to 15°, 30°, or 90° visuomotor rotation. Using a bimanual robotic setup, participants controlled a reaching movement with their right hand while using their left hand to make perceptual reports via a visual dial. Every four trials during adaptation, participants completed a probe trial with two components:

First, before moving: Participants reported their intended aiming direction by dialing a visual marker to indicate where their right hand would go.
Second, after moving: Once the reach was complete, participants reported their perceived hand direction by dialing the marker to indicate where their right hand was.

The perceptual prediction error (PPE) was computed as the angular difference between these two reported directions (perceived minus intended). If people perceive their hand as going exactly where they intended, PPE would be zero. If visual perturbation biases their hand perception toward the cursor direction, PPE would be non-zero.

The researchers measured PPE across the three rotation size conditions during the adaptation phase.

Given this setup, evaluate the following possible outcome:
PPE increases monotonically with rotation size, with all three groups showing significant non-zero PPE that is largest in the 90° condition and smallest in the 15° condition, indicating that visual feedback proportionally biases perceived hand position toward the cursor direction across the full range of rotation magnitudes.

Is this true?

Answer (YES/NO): NO